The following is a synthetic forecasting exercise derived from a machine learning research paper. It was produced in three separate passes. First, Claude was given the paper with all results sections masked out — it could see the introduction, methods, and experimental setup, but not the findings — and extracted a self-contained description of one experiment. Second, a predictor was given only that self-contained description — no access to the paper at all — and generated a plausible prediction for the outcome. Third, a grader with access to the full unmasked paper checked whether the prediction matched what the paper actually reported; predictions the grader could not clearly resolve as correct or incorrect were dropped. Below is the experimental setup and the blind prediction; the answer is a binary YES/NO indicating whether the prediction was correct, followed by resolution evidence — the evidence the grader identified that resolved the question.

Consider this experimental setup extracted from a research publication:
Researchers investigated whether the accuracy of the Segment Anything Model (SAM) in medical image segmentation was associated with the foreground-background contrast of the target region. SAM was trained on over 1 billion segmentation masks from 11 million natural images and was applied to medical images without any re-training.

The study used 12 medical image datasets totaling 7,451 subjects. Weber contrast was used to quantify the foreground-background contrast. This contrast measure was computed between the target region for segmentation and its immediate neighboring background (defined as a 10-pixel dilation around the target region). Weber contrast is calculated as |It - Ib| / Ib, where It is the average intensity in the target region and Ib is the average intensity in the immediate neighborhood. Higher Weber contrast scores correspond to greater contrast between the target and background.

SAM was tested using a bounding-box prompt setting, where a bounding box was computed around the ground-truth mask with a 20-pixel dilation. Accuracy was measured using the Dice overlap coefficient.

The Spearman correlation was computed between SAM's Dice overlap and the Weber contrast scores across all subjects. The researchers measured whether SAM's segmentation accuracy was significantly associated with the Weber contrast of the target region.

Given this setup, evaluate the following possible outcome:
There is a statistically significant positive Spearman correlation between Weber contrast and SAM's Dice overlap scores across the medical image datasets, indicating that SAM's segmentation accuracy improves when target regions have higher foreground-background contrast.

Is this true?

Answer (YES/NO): YES